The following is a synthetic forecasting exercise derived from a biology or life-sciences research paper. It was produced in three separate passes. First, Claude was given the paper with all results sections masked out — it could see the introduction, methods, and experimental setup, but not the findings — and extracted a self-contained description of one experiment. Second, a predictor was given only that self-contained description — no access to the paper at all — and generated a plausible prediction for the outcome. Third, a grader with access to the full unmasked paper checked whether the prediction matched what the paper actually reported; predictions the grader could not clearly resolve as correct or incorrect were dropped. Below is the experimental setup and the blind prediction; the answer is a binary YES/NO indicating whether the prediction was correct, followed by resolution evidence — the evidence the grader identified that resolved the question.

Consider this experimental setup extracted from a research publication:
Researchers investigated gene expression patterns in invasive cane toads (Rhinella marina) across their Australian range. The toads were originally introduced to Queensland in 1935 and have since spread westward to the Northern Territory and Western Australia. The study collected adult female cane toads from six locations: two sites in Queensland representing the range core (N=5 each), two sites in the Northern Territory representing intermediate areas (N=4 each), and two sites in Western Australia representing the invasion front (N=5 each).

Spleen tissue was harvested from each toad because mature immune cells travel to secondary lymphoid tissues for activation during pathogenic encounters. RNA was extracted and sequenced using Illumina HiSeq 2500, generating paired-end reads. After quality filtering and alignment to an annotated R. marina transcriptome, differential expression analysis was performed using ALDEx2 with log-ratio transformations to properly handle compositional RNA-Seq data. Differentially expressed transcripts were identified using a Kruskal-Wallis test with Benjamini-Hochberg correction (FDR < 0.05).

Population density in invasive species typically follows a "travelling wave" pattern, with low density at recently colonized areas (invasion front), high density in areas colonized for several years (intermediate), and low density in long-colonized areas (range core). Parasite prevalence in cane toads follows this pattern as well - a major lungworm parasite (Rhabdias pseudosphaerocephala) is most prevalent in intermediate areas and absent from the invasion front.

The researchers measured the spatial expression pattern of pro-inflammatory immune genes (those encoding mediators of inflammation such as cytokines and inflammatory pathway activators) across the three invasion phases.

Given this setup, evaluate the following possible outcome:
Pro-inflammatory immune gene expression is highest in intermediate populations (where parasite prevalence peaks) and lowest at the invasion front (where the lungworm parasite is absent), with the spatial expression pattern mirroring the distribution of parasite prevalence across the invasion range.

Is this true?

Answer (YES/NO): NO